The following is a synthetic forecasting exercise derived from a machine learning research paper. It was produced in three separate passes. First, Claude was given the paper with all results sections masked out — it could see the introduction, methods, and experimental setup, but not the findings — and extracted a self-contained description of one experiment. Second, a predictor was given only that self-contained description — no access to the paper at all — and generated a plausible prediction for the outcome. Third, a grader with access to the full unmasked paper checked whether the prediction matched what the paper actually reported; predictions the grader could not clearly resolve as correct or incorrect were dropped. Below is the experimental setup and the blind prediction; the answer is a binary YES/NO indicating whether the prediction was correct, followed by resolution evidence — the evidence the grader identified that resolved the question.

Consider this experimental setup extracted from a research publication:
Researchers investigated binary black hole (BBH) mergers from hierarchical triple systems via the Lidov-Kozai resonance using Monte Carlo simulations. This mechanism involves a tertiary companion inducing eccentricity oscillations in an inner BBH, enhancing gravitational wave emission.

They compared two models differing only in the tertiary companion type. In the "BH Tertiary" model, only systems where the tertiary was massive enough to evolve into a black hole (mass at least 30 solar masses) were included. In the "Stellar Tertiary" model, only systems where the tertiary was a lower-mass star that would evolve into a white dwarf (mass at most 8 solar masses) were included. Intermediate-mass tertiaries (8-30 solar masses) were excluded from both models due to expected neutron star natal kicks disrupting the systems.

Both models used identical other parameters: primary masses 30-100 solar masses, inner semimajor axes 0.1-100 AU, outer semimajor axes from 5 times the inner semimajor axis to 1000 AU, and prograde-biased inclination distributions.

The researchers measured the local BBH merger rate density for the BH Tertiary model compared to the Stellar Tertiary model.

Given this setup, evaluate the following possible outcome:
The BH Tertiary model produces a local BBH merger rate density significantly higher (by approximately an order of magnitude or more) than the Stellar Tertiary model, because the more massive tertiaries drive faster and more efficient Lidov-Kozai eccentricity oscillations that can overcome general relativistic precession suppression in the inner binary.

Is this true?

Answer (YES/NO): NO